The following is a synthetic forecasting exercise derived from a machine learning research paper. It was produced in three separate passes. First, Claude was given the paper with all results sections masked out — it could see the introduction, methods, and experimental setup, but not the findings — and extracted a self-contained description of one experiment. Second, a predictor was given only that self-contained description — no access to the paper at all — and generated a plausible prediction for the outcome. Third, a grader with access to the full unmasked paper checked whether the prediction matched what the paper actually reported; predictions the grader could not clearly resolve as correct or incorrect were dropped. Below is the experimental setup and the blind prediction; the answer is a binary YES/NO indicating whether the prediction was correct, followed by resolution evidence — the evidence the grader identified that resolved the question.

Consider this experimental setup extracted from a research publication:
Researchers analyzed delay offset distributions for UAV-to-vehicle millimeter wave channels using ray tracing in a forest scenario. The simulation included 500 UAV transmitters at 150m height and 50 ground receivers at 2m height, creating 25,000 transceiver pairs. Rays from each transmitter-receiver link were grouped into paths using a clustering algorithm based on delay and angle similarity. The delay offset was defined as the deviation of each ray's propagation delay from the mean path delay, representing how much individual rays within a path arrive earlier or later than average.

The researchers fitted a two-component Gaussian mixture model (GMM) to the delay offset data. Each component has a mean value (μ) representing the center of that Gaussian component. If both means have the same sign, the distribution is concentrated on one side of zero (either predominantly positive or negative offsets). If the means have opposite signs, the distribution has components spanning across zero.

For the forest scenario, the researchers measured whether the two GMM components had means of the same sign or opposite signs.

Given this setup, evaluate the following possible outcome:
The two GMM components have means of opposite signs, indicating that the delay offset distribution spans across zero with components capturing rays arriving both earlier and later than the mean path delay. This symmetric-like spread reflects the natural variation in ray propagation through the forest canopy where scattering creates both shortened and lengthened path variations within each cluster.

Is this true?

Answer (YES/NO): YES